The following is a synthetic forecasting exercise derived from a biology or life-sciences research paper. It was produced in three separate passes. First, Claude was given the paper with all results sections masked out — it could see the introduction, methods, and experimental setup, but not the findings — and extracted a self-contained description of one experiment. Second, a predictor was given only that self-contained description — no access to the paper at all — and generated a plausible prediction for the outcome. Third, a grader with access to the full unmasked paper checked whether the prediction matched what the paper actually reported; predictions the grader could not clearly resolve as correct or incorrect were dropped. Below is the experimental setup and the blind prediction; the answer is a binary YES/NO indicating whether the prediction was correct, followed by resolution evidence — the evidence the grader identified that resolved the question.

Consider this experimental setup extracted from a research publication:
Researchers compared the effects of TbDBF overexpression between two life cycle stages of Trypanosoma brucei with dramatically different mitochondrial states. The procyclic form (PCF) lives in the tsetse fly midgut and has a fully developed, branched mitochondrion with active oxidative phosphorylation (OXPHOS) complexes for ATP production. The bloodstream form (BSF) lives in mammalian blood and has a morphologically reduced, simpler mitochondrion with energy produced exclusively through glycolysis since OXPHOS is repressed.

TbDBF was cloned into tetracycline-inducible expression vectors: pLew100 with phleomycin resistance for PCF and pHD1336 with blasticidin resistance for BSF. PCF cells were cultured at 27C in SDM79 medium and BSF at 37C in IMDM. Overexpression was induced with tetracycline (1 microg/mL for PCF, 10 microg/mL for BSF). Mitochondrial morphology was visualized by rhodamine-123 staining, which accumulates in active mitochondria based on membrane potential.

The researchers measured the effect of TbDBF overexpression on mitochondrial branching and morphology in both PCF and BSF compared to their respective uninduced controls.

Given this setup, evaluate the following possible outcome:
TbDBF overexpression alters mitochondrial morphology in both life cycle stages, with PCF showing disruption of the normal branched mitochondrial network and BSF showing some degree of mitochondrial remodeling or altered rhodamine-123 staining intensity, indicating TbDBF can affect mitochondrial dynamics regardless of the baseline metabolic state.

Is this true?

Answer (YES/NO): NO